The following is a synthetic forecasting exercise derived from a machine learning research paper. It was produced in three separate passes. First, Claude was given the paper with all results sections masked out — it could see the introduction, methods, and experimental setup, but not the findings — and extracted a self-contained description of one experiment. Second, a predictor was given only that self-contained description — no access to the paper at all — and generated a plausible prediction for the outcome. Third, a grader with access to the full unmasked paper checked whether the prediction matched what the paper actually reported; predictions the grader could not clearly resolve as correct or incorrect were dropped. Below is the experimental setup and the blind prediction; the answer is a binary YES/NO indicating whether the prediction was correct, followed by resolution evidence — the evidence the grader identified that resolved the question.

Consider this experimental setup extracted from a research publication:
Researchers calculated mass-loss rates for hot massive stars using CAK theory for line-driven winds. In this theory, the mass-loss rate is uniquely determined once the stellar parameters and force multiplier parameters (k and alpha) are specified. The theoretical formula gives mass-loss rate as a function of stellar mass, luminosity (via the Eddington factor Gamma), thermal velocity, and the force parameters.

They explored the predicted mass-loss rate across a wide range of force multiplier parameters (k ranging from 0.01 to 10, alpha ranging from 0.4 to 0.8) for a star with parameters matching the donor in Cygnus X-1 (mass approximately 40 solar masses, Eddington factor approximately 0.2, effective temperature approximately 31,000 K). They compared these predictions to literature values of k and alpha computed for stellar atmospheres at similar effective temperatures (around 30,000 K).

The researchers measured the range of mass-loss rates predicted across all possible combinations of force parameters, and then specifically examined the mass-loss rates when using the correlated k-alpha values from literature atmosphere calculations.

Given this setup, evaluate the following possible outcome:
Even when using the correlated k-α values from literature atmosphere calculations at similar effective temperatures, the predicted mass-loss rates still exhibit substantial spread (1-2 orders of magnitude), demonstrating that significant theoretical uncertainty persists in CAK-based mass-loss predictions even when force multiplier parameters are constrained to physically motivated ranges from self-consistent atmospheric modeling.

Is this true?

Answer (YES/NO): NO